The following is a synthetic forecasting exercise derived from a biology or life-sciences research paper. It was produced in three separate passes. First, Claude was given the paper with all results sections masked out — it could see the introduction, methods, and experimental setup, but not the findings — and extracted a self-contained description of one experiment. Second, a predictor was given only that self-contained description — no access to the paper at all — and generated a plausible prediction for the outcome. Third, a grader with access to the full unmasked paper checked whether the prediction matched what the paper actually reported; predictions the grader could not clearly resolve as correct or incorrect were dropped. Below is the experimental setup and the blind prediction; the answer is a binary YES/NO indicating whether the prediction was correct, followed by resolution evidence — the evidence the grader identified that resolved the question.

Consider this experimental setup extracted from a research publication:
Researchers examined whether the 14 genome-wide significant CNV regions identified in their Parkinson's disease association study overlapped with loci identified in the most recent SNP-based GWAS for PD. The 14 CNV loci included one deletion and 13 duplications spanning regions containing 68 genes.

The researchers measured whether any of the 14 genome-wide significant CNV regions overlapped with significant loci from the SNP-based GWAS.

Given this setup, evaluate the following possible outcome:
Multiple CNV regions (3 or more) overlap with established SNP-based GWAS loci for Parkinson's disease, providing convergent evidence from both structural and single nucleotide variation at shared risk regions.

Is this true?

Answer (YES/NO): NO